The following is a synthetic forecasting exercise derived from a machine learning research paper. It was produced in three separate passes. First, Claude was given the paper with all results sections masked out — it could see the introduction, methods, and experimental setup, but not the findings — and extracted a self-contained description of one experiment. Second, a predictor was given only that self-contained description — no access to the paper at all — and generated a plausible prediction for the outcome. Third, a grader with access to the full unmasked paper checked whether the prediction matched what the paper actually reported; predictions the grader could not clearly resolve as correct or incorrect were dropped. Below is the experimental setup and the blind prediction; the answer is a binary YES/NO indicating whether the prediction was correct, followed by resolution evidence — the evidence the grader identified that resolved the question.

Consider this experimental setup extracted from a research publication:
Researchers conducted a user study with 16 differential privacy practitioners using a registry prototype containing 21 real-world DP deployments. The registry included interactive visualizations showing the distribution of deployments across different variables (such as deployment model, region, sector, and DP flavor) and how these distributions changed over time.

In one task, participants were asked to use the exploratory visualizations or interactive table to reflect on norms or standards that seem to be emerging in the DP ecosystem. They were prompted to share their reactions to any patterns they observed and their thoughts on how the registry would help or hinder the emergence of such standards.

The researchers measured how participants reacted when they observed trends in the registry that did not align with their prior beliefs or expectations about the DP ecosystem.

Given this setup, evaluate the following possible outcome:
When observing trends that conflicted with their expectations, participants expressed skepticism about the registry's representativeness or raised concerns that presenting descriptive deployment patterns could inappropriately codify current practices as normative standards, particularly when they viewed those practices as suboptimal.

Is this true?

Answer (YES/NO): YES